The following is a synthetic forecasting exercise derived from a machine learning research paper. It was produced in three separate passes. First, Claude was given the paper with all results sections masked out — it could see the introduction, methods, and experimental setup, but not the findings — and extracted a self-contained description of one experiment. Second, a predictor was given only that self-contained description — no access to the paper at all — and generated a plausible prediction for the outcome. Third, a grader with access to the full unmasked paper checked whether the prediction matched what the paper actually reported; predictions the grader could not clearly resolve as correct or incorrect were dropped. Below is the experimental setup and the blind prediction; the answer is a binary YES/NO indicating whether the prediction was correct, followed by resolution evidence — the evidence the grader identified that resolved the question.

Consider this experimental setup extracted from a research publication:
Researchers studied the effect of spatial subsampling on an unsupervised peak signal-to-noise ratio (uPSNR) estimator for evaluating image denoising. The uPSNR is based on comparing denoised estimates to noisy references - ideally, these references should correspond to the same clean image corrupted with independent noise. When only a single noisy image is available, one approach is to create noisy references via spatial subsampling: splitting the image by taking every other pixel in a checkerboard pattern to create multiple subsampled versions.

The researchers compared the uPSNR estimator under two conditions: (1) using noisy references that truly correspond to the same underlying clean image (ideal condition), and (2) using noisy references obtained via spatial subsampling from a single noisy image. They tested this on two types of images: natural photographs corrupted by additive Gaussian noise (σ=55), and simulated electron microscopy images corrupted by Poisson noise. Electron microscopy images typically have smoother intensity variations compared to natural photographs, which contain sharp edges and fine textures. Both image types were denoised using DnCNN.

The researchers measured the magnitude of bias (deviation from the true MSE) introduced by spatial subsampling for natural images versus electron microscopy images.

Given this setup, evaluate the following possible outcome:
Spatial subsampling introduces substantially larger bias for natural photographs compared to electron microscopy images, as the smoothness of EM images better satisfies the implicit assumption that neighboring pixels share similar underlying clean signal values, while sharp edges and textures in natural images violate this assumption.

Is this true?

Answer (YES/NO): YES